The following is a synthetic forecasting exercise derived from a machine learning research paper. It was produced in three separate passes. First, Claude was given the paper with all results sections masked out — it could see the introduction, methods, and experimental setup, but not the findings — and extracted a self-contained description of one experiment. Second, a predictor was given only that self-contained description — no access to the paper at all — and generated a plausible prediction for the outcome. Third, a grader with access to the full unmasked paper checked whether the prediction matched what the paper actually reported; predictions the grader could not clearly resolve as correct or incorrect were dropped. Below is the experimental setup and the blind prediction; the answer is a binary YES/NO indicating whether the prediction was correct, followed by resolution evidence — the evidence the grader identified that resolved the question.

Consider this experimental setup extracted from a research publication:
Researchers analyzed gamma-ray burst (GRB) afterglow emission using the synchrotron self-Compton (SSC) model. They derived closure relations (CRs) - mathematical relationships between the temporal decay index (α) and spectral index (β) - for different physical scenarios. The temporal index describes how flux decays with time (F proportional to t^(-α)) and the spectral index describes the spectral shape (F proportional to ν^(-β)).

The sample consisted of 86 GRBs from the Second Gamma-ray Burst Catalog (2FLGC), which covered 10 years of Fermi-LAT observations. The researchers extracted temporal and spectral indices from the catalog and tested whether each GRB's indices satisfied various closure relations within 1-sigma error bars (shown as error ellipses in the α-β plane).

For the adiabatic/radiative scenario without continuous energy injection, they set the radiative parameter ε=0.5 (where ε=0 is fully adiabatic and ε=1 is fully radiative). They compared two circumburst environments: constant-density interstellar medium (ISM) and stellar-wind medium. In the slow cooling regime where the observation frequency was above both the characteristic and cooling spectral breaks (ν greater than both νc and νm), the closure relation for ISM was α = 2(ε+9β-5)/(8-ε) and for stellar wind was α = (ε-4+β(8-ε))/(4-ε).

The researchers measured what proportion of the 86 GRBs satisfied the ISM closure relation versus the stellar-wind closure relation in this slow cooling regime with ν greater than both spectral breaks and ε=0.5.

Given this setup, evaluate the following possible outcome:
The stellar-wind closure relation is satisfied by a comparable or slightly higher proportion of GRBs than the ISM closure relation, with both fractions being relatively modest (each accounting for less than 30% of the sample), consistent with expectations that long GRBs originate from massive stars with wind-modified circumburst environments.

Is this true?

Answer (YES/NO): NO